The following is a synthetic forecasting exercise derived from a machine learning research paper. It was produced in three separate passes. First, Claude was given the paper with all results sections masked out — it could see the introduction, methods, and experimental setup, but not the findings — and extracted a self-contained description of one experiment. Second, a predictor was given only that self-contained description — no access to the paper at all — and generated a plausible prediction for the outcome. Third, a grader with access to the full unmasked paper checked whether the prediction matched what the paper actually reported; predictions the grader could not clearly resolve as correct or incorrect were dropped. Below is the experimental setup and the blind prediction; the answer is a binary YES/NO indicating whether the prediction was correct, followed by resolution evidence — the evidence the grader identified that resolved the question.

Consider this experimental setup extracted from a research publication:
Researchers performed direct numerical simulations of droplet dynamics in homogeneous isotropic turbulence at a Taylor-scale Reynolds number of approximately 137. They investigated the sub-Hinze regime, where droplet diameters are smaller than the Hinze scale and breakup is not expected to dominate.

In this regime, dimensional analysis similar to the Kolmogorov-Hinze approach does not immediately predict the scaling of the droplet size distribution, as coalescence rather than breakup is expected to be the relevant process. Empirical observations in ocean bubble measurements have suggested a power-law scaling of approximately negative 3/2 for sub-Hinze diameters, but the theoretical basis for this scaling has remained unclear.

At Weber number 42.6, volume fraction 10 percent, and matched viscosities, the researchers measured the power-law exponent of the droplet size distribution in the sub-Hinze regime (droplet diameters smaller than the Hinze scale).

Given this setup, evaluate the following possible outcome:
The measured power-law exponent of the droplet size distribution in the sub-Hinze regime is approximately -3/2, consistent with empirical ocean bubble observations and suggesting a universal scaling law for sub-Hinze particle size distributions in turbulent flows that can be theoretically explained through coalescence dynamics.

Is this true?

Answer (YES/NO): YES